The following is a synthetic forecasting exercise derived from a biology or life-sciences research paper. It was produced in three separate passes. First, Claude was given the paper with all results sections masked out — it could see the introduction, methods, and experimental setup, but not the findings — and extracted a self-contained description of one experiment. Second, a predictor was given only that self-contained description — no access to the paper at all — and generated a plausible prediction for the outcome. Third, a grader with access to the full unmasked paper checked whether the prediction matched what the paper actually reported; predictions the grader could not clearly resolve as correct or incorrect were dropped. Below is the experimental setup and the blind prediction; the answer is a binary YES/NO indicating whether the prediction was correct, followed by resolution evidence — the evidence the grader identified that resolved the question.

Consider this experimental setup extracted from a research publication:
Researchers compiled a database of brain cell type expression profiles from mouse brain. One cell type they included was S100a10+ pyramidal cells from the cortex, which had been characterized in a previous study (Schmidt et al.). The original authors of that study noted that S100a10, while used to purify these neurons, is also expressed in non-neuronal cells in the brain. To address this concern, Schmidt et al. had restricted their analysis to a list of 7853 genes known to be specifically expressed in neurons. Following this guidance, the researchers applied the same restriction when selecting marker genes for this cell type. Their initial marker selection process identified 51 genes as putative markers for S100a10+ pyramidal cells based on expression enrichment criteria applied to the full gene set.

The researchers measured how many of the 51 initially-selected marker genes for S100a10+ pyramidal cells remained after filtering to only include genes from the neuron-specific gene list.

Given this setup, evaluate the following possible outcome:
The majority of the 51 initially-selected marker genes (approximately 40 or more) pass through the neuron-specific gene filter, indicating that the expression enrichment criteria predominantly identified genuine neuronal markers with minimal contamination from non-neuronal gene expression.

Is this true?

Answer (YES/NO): NO